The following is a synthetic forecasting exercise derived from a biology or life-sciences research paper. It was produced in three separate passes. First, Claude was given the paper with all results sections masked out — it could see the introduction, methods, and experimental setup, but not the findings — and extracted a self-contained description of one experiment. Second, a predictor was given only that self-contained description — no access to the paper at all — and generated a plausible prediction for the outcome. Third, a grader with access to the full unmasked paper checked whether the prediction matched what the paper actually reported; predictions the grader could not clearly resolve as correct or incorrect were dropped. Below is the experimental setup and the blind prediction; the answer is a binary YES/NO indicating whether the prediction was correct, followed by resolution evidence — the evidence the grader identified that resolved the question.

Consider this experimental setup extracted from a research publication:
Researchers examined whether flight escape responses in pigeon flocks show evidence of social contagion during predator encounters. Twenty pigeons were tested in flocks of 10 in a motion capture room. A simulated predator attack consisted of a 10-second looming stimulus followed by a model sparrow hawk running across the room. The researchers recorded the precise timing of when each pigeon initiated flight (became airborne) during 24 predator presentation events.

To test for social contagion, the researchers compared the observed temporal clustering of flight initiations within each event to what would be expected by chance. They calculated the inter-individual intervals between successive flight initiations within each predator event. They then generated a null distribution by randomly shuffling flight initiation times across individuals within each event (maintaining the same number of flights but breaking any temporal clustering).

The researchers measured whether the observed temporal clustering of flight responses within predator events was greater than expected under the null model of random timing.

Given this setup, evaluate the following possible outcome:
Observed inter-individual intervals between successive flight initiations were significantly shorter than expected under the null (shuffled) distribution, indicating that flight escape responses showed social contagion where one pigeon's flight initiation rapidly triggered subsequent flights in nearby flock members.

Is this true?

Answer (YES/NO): YES